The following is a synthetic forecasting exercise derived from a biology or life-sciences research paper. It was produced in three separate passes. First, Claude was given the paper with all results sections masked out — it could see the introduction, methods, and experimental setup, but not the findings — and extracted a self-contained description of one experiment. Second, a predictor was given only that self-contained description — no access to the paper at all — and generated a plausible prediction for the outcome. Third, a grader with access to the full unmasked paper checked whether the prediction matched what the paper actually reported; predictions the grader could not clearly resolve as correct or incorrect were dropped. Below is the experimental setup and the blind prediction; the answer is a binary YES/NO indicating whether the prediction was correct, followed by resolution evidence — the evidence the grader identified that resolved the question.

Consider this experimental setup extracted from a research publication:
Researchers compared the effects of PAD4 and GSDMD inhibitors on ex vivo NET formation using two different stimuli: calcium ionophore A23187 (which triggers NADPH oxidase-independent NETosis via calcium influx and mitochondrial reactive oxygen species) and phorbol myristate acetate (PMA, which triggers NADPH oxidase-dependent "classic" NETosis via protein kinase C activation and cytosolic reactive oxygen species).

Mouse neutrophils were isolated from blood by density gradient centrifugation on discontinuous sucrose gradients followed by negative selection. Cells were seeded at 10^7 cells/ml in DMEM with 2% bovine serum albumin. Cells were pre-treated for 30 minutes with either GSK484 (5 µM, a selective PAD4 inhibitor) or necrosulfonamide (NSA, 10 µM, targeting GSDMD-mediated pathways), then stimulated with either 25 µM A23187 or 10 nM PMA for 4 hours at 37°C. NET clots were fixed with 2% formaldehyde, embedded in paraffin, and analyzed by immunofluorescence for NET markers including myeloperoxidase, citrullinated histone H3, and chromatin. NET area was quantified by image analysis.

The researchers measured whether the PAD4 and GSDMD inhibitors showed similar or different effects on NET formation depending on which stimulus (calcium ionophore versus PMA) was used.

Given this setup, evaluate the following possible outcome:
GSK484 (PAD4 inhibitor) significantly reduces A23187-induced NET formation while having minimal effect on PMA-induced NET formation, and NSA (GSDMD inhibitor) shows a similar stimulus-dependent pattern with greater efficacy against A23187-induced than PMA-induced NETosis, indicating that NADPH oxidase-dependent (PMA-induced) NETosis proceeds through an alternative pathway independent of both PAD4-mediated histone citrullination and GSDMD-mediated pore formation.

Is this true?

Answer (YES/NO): NO